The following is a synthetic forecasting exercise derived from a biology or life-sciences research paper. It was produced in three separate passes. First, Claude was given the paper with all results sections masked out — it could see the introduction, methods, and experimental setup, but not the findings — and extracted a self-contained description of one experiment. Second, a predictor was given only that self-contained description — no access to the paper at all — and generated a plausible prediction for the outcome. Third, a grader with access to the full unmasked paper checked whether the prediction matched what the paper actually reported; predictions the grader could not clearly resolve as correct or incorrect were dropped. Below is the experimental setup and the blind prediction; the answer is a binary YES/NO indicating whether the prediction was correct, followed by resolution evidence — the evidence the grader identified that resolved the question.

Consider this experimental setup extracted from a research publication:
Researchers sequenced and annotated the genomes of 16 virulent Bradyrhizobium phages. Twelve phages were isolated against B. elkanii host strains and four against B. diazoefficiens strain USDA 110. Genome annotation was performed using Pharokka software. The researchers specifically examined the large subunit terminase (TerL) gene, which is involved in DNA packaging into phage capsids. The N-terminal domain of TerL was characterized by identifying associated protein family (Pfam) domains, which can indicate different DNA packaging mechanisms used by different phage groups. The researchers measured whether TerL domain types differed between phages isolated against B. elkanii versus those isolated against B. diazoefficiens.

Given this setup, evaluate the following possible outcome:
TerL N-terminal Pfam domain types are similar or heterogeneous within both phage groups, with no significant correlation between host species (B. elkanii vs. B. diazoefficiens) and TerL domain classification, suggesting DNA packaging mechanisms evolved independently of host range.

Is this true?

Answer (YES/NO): NO